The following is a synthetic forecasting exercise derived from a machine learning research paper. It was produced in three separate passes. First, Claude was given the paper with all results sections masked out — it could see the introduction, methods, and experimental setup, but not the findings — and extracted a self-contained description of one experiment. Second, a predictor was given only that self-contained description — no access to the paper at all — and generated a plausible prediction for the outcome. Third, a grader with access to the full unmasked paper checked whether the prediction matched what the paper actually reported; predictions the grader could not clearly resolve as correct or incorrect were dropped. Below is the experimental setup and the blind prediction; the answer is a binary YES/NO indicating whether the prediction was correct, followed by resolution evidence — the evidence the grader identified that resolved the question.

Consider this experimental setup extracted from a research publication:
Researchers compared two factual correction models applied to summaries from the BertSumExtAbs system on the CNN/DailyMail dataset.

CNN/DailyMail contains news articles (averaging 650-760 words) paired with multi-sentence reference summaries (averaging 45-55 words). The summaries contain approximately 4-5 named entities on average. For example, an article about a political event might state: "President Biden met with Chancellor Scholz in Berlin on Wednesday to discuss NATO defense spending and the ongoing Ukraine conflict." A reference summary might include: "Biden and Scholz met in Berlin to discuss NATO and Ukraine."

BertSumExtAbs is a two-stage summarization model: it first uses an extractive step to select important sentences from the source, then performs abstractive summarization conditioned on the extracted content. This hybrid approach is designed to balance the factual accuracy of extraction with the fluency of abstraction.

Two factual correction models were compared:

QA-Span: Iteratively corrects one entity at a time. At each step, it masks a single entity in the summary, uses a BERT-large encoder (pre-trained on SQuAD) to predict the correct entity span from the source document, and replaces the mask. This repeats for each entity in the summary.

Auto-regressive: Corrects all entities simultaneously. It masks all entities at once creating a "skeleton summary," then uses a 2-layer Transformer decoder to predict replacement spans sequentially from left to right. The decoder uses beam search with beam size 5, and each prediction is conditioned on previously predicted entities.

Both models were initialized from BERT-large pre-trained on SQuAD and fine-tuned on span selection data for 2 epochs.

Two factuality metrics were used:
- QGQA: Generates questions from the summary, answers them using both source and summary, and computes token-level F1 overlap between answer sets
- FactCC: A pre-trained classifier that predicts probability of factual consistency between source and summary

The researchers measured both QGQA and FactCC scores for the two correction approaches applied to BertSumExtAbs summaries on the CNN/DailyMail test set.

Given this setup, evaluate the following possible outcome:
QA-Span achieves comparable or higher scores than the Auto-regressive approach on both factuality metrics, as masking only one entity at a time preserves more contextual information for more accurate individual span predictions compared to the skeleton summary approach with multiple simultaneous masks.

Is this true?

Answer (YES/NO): YES